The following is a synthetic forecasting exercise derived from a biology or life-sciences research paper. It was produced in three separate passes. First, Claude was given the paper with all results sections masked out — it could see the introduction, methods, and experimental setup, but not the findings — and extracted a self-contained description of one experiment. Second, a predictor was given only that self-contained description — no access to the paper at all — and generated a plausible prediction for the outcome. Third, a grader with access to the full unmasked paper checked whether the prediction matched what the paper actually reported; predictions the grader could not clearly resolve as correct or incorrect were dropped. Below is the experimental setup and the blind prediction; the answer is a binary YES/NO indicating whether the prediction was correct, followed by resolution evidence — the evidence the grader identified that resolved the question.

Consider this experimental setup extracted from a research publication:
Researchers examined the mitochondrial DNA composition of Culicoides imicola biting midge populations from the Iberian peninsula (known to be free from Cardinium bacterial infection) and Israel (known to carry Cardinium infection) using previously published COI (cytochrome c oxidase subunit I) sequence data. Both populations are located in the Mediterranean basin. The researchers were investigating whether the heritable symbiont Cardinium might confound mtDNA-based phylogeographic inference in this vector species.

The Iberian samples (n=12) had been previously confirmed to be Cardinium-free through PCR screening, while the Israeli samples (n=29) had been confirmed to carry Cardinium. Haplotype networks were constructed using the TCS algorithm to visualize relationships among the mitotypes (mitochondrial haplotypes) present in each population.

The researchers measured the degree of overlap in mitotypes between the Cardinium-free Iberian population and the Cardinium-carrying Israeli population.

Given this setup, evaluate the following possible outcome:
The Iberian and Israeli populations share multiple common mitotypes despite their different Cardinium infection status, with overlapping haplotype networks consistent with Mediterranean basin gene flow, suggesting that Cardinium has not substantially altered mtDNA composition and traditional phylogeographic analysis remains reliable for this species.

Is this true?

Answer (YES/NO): NO